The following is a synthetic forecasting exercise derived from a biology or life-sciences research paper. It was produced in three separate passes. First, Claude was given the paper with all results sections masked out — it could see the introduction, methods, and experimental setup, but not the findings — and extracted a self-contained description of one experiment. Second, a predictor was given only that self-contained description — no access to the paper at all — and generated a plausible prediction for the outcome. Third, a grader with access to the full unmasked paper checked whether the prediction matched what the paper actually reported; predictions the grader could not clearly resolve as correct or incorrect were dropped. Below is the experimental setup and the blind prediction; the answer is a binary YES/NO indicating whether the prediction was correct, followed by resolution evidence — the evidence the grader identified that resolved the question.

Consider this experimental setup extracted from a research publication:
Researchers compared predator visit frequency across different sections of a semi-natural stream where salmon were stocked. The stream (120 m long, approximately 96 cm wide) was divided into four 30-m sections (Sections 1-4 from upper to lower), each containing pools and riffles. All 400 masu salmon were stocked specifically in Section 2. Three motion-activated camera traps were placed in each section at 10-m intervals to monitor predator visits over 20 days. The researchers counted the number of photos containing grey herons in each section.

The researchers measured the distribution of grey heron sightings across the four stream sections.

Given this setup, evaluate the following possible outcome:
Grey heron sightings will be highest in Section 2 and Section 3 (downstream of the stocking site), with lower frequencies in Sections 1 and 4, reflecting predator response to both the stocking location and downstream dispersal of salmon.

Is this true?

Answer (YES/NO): NO